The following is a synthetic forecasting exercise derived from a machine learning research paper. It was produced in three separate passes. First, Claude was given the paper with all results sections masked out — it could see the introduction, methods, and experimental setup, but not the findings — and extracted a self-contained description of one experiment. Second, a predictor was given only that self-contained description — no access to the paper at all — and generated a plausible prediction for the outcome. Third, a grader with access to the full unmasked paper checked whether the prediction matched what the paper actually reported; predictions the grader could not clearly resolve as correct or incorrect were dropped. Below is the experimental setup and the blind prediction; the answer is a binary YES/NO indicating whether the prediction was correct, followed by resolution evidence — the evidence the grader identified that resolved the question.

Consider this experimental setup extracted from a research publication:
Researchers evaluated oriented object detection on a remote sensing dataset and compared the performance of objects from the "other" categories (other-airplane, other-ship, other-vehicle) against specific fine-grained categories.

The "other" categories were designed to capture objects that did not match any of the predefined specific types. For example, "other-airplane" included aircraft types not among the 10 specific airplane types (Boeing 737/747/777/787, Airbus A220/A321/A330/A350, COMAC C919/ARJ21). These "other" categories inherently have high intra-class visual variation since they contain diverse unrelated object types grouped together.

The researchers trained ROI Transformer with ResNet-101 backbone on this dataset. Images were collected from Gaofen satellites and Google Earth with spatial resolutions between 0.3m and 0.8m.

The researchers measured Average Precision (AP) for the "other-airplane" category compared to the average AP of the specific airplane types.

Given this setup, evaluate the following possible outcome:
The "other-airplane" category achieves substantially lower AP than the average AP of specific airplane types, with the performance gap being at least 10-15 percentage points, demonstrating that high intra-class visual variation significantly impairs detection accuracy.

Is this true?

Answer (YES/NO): NO